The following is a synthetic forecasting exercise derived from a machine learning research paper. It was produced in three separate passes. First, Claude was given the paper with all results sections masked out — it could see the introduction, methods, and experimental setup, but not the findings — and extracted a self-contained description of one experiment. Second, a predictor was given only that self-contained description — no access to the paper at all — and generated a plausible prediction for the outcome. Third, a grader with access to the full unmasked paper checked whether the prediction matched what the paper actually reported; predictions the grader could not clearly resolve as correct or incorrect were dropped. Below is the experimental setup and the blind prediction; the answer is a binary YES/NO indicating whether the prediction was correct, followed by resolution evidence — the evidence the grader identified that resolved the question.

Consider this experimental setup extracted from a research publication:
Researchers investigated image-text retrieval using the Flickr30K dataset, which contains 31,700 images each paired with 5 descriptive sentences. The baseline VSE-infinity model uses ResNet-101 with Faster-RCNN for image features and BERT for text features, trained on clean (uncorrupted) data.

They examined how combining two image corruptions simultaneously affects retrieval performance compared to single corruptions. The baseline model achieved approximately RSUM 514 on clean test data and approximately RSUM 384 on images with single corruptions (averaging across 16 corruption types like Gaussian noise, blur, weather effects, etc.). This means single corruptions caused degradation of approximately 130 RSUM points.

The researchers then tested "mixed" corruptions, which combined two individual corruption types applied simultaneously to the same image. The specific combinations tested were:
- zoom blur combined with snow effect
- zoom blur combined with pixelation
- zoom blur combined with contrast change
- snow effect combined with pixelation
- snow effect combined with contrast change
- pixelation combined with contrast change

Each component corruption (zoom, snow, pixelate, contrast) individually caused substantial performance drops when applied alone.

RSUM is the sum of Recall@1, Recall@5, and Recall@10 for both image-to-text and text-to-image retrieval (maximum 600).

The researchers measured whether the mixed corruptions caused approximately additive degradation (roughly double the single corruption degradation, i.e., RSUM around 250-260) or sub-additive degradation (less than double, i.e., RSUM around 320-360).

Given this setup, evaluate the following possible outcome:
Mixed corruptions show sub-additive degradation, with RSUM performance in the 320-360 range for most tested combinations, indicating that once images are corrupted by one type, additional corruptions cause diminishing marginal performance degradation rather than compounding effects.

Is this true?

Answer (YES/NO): NO